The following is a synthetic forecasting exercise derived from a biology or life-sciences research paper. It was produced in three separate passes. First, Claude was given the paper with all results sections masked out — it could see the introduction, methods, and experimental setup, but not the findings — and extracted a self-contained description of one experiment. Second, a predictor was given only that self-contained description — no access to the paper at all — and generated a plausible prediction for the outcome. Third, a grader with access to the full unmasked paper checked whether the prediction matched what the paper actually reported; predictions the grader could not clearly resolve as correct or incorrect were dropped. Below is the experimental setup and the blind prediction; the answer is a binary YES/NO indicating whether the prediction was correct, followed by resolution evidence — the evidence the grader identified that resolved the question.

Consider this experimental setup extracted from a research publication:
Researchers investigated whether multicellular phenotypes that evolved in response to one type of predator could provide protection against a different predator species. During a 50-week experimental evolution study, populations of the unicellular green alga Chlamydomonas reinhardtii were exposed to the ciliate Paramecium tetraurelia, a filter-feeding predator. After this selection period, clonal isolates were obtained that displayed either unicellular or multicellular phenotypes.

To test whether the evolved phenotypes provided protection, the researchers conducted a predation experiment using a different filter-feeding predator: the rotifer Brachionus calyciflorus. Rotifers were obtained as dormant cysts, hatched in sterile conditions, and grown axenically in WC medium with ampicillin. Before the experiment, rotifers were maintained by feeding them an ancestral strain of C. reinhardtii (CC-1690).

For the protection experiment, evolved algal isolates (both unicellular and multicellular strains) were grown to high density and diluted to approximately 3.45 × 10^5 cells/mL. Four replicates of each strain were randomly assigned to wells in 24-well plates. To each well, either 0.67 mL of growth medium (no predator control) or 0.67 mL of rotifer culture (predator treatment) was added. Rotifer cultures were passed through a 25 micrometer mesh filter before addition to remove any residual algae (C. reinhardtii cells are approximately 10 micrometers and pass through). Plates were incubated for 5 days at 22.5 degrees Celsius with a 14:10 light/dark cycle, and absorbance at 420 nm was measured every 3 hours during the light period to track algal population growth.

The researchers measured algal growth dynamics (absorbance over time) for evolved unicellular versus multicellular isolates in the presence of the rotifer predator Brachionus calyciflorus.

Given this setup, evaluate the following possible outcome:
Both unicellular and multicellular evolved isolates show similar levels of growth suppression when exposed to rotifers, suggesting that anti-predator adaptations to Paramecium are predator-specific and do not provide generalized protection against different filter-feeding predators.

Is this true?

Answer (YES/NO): NO